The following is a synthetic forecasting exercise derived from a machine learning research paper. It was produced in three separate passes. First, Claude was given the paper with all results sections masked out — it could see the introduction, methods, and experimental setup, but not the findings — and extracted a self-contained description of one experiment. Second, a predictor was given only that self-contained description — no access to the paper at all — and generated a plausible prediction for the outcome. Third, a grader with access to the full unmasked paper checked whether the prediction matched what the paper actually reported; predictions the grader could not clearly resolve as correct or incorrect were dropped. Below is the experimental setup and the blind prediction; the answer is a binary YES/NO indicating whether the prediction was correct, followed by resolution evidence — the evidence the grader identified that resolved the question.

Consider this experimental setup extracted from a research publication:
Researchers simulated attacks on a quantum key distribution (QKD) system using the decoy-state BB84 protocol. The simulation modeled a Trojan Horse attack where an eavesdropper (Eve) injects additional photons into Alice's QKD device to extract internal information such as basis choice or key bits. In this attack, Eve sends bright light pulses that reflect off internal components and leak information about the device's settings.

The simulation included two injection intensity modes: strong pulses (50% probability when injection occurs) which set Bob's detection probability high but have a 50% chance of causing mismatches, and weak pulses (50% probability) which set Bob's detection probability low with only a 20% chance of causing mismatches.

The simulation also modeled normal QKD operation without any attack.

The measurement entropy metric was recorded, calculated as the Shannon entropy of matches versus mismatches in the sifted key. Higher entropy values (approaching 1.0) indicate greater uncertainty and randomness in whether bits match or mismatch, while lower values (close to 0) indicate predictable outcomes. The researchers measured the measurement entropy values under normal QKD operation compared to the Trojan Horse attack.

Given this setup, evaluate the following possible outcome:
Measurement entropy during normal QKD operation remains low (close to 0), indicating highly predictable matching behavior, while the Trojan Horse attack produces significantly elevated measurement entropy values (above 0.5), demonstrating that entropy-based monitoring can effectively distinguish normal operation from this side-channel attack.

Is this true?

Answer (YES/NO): NO